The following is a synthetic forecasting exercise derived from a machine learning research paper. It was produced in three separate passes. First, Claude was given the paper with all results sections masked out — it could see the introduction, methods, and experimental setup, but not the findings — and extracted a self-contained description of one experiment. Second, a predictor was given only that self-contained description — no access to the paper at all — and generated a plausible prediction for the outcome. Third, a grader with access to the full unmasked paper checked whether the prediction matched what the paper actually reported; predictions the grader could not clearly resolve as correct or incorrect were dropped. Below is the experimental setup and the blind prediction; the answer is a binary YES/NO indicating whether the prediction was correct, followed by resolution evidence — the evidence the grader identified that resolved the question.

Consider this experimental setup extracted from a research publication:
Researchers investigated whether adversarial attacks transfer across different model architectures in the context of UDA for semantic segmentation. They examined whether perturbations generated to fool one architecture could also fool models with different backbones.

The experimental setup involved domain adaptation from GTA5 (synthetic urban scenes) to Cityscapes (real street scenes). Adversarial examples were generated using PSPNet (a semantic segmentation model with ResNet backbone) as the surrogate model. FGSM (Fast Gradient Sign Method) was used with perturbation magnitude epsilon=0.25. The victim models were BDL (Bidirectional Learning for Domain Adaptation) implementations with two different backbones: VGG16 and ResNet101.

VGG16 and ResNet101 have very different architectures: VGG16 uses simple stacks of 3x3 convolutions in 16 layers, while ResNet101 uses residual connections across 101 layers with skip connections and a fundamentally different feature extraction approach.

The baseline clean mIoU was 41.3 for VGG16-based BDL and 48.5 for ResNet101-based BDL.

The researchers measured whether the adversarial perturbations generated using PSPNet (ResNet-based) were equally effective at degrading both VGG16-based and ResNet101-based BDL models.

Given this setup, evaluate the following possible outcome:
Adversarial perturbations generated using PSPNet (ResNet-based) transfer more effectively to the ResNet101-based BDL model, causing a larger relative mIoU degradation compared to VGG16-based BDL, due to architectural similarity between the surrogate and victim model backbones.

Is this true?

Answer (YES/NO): NO